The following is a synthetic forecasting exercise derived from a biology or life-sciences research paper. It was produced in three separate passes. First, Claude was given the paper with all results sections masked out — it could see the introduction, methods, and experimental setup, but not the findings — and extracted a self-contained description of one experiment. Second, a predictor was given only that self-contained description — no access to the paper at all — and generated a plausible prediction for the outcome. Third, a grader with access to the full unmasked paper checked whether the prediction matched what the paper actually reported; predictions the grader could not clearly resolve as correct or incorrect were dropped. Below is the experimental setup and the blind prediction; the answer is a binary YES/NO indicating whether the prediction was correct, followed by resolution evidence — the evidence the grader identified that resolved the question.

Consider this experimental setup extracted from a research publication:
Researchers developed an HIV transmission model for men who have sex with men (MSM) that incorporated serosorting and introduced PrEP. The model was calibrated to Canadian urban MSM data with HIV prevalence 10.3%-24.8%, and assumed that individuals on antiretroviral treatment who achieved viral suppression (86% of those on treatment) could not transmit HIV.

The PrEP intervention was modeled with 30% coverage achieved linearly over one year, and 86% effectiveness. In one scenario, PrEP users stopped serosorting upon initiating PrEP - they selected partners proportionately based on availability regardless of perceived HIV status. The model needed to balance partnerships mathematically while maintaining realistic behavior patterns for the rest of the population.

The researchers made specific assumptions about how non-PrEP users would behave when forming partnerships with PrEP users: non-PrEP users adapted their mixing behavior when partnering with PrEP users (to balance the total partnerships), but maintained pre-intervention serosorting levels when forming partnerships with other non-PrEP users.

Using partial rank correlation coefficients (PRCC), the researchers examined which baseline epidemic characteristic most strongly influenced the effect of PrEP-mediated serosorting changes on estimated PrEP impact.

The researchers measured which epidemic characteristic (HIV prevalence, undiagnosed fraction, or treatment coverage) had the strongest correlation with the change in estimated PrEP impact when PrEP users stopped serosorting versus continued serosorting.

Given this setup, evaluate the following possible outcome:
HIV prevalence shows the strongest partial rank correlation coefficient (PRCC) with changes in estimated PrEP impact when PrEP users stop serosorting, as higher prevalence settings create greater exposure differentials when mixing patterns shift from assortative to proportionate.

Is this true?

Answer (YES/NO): YES